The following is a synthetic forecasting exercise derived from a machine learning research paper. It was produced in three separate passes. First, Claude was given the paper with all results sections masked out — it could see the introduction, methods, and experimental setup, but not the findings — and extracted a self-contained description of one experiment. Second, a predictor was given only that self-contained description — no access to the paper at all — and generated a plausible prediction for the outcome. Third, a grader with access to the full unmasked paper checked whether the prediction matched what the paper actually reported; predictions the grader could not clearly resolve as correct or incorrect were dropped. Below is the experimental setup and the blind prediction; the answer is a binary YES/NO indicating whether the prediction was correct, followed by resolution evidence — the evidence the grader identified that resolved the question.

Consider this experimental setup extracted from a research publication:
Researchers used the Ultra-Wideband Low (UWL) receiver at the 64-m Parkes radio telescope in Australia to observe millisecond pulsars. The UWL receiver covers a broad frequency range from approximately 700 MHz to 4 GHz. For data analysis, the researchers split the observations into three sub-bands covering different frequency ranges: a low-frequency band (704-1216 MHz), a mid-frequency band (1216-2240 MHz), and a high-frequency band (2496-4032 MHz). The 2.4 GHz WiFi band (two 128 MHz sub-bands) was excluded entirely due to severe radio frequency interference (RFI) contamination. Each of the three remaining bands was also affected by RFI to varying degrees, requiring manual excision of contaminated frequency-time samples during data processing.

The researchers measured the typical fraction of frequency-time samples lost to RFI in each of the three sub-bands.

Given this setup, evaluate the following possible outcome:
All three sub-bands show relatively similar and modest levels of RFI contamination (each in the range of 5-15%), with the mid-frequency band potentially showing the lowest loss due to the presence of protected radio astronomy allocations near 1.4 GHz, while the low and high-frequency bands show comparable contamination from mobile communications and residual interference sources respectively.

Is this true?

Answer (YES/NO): NO